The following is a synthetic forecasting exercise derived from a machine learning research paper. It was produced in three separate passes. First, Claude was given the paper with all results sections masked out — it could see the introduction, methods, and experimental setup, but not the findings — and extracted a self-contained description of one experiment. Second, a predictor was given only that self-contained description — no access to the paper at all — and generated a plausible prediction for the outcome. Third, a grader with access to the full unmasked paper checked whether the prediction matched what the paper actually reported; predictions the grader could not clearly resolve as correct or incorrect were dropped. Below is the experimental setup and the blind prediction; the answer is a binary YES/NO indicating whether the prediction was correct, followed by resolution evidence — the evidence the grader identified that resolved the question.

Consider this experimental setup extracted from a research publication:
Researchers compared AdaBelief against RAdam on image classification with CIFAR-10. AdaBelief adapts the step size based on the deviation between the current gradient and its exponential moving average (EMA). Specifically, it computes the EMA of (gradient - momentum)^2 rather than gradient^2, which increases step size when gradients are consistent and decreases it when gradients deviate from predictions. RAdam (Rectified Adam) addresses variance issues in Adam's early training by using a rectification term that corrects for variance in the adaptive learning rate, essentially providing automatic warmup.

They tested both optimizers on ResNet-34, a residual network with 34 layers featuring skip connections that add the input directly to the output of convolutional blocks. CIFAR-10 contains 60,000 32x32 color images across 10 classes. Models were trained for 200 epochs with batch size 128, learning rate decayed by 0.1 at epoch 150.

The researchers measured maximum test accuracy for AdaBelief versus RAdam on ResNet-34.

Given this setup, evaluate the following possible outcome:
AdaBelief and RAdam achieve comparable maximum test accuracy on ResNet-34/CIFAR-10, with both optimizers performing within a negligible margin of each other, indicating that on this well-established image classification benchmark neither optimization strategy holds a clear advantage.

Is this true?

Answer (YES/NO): NO